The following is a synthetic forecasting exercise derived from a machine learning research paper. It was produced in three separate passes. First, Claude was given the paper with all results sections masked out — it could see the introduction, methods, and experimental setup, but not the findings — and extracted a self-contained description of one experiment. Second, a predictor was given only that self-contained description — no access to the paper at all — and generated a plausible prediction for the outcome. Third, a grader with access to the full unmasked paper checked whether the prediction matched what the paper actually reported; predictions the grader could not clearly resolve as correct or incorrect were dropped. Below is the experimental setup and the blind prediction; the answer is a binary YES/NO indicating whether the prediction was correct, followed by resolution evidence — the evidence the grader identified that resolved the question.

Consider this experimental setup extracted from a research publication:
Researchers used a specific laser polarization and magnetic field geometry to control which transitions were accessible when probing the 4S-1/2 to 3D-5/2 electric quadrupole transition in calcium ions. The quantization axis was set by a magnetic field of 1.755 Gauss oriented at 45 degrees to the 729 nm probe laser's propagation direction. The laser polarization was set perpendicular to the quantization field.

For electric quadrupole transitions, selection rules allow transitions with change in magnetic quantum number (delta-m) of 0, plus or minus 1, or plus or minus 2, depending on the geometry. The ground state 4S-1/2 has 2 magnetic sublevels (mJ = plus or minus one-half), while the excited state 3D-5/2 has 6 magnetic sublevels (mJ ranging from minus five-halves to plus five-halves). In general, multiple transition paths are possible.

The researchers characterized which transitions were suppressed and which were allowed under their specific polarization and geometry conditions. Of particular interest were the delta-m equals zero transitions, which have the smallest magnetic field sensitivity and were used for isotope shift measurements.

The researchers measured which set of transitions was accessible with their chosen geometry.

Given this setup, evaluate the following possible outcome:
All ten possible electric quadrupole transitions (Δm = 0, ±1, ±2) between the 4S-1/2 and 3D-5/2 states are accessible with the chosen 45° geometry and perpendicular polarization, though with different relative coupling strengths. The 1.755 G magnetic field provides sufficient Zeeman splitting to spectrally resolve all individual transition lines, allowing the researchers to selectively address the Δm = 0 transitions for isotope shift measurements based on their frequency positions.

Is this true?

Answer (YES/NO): NO